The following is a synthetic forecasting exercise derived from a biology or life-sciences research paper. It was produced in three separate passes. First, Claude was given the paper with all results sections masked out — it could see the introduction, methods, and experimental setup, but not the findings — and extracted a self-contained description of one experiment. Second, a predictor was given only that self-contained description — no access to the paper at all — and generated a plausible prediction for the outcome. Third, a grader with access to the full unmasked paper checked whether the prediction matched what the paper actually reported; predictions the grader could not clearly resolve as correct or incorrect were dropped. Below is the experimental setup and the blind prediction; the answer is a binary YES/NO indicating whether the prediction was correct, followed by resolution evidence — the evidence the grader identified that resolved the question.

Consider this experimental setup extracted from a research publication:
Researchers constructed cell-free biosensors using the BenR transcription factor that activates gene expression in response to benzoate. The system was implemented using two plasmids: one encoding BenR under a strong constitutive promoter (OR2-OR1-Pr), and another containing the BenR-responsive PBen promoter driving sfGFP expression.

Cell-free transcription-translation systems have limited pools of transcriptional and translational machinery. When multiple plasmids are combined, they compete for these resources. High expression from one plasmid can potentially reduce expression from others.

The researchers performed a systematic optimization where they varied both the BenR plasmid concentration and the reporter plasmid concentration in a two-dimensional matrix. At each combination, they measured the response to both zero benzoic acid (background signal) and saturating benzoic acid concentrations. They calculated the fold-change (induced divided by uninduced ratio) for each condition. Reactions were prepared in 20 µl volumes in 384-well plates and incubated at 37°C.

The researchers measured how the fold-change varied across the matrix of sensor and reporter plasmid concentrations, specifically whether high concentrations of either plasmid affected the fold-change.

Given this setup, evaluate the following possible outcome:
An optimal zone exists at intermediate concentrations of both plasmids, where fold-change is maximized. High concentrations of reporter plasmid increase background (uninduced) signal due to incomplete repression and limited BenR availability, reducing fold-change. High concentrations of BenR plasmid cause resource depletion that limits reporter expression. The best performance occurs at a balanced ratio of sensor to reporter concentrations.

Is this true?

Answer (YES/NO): NO